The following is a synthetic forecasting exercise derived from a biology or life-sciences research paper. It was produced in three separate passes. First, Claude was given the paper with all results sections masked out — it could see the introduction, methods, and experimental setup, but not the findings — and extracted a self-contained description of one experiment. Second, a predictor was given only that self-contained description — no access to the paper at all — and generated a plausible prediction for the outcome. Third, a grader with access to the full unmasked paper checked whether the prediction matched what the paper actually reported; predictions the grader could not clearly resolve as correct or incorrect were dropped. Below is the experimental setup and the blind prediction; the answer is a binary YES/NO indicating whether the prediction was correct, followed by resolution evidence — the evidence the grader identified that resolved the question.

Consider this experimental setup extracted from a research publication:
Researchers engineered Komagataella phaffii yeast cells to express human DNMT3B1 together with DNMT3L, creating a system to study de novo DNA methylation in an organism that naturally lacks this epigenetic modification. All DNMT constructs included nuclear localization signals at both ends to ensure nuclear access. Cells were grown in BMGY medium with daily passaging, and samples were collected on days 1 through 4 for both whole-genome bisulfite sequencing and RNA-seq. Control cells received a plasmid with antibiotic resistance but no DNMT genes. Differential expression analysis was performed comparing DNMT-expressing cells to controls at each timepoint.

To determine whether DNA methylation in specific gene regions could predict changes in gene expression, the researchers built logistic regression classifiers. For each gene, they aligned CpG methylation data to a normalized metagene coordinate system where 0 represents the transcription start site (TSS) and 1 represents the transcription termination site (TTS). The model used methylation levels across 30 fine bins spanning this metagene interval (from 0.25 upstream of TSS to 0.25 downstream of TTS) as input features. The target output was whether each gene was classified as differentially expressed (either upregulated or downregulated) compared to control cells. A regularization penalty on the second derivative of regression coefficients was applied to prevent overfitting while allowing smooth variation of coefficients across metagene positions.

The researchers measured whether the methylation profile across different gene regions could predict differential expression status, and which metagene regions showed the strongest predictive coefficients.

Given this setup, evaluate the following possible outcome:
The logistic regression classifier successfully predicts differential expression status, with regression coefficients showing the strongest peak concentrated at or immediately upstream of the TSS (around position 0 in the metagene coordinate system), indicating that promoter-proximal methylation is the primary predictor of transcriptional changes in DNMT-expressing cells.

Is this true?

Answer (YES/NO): NO